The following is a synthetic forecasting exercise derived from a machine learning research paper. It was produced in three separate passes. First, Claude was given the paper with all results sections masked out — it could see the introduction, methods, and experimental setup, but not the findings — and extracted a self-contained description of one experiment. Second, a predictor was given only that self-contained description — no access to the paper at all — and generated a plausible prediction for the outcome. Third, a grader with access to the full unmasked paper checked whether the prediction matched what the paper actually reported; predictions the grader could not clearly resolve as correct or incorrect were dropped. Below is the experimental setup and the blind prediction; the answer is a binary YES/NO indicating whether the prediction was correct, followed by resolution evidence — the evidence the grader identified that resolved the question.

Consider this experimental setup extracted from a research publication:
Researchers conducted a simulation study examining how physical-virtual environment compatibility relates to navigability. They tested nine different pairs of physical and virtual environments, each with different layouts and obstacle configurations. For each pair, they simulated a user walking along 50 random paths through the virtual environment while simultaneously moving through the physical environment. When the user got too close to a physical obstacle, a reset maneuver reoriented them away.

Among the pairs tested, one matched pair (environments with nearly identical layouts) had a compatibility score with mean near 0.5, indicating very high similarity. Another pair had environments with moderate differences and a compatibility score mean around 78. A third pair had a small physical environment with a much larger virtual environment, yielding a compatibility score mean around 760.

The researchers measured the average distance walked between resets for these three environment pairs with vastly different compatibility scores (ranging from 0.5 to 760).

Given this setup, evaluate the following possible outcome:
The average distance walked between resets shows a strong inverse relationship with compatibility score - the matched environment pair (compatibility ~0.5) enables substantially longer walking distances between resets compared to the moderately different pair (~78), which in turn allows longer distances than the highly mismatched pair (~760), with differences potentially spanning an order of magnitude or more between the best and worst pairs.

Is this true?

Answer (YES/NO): NO